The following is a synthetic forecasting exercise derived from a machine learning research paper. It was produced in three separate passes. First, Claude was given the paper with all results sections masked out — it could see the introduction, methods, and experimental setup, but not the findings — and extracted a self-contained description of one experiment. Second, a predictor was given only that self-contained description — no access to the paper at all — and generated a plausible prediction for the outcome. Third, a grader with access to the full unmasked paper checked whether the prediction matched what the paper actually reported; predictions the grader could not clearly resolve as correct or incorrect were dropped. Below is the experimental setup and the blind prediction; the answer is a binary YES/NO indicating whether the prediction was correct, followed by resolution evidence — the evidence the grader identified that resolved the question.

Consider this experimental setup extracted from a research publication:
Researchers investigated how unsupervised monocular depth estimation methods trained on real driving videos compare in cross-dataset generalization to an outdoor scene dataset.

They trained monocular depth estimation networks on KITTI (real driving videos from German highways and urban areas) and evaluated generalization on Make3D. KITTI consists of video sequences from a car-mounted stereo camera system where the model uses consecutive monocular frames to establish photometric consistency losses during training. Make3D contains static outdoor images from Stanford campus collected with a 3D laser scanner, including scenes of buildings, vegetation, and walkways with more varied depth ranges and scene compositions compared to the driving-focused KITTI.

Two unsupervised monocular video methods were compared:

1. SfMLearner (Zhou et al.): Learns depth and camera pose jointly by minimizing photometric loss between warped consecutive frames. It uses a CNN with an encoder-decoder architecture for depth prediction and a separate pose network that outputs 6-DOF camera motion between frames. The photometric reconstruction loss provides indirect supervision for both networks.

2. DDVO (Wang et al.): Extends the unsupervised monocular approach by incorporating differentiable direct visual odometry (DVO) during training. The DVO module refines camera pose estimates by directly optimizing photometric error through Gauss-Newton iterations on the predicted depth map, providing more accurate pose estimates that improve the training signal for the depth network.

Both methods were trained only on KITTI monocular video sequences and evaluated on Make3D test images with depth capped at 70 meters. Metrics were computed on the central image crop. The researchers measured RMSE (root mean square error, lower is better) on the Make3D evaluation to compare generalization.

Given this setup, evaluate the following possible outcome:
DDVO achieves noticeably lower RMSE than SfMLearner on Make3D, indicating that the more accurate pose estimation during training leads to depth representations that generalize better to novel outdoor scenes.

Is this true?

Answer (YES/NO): YES